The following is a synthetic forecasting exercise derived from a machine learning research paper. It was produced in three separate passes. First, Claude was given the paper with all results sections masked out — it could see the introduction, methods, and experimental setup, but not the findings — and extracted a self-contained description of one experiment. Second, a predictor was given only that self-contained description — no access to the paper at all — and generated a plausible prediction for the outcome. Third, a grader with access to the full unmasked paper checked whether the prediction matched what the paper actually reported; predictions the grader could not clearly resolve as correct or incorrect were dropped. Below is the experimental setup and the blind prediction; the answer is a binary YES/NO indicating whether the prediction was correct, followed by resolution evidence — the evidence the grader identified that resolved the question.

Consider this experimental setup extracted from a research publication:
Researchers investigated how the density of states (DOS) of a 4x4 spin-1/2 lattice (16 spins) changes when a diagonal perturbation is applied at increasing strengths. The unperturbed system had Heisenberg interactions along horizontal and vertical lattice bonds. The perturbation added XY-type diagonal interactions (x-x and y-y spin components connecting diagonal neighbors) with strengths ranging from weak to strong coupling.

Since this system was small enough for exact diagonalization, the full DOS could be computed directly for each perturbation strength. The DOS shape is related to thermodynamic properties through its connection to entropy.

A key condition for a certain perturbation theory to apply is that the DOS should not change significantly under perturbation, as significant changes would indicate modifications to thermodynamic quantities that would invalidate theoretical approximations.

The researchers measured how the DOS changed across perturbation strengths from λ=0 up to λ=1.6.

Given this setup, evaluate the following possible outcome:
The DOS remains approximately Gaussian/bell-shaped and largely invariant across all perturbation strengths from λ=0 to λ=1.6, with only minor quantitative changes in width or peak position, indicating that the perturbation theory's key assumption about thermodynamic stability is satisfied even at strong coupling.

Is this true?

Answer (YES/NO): NO